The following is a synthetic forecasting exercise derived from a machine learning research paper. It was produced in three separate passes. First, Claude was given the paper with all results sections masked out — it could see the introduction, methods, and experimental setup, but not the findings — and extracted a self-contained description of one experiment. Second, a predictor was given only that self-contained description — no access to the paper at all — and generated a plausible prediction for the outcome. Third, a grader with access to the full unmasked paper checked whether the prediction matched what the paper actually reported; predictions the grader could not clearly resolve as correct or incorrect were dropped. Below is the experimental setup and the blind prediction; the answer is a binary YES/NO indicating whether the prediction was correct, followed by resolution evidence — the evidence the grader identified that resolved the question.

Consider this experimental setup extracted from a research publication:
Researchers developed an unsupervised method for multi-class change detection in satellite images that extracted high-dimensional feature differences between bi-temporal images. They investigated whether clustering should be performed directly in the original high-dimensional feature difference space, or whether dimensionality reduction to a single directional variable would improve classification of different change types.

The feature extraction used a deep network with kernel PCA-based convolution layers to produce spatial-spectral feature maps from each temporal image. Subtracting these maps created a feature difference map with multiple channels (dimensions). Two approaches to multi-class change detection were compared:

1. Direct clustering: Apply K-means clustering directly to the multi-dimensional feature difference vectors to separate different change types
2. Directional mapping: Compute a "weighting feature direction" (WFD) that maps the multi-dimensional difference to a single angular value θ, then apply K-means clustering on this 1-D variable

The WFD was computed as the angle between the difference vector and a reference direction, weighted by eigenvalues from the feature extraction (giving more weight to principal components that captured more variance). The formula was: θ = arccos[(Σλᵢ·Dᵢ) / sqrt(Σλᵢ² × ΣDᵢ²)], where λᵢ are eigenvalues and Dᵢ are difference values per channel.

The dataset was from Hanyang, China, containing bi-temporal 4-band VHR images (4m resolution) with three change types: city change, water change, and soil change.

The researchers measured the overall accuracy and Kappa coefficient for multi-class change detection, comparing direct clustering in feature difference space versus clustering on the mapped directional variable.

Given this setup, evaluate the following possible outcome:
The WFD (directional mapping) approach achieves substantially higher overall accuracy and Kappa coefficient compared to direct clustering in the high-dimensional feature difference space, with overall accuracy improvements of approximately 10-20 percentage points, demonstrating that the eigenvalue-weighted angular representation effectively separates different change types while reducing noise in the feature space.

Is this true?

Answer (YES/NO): YES